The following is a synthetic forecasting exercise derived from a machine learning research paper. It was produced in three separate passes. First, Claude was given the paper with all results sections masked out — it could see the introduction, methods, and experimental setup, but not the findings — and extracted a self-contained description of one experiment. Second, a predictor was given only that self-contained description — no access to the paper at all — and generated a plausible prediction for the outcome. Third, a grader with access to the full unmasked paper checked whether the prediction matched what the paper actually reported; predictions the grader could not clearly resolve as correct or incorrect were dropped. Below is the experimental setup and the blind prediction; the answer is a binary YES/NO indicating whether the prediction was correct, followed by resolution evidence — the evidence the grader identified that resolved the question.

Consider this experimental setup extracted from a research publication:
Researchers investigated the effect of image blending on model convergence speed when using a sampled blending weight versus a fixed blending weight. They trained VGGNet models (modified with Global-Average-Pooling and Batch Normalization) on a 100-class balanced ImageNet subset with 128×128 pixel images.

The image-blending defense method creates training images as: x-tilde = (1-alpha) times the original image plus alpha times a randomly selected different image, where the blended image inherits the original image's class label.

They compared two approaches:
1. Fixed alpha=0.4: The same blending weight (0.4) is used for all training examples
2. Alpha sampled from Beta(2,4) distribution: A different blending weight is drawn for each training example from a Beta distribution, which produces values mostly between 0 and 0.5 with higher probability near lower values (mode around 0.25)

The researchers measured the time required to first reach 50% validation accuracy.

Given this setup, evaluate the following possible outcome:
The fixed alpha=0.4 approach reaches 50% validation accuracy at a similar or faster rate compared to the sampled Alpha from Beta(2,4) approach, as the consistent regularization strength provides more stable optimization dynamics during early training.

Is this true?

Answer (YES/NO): NO